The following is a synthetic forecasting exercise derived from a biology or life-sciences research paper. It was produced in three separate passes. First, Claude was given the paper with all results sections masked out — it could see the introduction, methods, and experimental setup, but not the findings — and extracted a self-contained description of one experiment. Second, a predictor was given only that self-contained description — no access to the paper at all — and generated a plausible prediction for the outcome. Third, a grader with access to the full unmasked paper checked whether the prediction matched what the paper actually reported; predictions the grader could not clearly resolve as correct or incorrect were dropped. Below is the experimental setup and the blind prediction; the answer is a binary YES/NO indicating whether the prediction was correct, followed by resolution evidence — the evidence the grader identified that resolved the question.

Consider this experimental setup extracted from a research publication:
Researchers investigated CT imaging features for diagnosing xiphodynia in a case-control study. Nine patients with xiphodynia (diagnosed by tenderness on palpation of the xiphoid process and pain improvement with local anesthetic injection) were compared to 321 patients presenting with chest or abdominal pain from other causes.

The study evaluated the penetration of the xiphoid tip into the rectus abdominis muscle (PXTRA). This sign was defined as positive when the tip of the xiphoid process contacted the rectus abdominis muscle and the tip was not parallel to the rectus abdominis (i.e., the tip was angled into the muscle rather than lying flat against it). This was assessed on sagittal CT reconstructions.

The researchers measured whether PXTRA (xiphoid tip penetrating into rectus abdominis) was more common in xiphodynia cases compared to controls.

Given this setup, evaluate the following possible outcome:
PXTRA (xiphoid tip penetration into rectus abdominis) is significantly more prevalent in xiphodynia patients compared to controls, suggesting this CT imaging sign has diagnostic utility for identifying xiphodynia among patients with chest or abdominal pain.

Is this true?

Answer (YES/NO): NO